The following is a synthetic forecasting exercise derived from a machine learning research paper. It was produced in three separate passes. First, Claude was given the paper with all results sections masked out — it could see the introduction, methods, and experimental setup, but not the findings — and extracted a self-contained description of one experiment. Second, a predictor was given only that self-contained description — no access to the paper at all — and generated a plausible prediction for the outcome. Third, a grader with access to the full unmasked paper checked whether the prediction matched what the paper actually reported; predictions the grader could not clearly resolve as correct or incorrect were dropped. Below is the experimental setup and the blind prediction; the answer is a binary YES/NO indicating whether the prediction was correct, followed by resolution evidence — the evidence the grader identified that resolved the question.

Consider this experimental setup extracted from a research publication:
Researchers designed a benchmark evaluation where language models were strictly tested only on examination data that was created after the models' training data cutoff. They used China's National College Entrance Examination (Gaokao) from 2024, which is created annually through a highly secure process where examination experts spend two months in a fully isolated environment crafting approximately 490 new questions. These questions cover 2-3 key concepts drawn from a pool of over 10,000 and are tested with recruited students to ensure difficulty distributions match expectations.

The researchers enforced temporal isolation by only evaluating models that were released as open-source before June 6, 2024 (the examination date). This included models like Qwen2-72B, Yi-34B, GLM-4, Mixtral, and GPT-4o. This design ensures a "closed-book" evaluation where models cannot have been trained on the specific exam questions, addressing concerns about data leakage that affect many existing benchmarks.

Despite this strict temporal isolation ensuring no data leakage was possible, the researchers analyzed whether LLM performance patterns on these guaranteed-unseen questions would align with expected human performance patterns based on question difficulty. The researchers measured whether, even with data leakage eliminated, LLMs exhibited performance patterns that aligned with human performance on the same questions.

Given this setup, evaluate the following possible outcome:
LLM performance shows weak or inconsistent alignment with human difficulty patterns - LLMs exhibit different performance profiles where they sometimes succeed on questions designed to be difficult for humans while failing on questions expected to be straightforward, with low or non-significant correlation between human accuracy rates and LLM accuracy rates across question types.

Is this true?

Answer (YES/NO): YES